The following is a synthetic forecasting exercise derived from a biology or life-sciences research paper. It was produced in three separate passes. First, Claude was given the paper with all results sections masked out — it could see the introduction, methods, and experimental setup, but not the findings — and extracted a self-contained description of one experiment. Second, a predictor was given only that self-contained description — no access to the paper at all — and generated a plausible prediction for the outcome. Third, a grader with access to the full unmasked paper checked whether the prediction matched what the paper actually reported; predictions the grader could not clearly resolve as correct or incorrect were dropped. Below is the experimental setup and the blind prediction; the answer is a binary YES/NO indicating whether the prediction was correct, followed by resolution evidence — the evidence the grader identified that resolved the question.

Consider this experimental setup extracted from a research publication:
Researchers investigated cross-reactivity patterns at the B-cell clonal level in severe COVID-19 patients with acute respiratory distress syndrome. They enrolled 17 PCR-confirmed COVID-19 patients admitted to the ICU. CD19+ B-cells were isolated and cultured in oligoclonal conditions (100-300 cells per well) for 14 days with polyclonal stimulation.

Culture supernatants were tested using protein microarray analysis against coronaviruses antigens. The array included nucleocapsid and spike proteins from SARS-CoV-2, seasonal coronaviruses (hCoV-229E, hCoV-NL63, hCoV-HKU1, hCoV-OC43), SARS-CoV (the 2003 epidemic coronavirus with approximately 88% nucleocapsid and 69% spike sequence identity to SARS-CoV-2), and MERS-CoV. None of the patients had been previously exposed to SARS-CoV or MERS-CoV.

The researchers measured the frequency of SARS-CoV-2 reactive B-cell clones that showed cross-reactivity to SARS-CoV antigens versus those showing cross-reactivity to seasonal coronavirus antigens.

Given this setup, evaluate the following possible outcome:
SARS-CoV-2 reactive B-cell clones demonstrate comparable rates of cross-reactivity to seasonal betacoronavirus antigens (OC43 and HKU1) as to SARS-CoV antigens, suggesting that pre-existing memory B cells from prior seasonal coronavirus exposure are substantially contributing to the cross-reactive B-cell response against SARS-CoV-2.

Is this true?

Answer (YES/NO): NO